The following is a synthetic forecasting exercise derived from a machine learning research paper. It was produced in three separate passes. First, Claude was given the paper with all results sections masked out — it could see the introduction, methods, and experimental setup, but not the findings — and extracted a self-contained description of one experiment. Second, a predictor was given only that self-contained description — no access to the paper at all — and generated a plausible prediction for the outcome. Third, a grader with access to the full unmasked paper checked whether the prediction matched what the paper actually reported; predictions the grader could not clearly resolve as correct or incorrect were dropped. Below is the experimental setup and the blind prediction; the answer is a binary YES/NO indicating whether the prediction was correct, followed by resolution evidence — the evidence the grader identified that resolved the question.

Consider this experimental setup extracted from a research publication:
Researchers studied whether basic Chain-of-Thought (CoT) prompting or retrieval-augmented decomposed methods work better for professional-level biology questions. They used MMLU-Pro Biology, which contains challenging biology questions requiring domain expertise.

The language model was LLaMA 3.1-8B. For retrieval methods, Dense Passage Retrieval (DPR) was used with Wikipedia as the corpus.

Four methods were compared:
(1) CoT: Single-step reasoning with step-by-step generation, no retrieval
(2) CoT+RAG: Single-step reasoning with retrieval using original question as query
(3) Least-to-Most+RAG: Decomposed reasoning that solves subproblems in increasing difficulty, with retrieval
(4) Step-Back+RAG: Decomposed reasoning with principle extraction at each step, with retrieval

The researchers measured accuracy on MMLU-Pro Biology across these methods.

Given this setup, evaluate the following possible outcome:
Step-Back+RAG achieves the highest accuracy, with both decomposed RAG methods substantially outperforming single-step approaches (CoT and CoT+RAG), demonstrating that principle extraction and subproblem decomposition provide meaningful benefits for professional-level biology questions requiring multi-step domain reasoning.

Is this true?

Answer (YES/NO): NO